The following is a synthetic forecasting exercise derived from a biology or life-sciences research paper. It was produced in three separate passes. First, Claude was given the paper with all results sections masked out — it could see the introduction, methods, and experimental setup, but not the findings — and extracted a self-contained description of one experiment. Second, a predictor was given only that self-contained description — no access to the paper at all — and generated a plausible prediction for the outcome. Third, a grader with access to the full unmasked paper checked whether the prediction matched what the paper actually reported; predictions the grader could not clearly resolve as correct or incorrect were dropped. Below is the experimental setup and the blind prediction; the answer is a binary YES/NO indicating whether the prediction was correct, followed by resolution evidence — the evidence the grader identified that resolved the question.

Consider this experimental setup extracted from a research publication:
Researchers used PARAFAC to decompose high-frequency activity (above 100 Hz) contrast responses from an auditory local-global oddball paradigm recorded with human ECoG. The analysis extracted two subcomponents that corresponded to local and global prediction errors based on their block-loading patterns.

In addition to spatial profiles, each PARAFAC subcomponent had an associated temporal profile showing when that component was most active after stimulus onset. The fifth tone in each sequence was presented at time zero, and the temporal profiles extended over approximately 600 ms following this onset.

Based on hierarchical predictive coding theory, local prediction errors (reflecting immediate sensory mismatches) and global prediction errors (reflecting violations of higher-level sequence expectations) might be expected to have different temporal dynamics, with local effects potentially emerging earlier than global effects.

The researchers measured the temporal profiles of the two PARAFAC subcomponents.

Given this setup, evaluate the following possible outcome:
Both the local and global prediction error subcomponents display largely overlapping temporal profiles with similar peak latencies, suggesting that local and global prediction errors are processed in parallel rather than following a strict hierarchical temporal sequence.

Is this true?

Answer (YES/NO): NO